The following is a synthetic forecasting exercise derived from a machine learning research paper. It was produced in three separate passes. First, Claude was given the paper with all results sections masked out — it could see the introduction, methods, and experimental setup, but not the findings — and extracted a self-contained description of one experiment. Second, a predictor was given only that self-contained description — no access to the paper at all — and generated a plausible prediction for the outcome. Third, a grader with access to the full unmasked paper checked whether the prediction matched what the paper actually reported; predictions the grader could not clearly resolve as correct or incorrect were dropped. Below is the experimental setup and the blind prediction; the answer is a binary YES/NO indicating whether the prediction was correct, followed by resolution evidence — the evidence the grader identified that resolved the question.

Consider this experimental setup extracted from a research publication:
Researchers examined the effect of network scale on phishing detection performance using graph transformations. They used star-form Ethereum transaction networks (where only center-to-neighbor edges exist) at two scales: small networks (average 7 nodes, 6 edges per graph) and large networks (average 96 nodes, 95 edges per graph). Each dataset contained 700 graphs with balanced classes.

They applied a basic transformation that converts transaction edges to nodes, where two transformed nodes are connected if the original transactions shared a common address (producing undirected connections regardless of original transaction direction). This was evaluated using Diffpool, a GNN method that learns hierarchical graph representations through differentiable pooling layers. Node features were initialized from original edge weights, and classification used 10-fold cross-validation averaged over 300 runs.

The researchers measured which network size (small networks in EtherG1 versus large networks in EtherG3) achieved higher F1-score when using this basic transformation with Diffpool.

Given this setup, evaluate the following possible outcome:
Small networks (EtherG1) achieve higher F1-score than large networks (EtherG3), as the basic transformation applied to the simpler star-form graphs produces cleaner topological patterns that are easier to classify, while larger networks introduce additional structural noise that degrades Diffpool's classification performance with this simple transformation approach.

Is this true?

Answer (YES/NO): NO